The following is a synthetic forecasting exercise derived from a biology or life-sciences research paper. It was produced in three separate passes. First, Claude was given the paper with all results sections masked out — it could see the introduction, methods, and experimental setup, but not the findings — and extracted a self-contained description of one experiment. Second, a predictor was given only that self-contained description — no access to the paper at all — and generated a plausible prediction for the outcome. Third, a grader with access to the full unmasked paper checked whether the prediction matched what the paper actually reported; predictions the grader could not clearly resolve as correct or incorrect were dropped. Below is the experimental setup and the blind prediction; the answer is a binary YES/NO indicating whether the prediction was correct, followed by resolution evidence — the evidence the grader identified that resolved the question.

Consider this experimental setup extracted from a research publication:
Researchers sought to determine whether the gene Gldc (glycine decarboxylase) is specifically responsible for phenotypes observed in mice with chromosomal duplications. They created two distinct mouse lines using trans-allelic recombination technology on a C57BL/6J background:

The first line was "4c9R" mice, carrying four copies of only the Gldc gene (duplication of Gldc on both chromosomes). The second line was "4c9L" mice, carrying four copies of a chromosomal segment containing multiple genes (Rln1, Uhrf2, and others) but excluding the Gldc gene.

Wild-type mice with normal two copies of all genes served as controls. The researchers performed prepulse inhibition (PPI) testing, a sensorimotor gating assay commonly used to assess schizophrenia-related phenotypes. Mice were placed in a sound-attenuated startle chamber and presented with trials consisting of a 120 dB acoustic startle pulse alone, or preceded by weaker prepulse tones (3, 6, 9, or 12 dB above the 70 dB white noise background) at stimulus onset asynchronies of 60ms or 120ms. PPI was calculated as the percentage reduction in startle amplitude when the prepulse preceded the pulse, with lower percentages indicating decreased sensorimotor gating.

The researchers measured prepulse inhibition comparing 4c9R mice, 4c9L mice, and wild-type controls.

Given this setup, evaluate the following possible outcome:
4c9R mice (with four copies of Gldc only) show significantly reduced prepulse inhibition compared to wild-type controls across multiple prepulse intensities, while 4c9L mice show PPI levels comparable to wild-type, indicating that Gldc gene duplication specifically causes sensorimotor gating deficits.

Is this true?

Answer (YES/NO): NO